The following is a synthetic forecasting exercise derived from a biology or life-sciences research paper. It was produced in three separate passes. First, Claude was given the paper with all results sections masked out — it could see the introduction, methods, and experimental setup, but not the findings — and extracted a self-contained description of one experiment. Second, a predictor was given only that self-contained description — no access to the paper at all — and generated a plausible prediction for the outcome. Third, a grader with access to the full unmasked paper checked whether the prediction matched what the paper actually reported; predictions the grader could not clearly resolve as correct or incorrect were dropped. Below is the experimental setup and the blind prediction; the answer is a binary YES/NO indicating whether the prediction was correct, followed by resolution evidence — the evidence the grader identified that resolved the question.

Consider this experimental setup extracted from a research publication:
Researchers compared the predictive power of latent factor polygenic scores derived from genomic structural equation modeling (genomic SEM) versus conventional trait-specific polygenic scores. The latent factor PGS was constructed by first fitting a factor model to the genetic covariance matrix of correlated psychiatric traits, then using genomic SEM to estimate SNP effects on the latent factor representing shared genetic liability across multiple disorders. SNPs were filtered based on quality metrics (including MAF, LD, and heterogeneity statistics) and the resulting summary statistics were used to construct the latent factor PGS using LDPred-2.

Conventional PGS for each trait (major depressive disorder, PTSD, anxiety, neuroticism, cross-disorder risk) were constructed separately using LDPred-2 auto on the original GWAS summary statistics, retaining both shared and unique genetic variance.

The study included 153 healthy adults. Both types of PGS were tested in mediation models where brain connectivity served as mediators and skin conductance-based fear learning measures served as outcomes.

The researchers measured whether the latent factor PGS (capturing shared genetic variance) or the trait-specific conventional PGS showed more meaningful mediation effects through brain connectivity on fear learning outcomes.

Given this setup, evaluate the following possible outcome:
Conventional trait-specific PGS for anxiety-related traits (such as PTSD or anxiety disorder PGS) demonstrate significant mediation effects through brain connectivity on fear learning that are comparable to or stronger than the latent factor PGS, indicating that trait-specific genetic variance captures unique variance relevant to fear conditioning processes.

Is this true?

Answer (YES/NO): NO